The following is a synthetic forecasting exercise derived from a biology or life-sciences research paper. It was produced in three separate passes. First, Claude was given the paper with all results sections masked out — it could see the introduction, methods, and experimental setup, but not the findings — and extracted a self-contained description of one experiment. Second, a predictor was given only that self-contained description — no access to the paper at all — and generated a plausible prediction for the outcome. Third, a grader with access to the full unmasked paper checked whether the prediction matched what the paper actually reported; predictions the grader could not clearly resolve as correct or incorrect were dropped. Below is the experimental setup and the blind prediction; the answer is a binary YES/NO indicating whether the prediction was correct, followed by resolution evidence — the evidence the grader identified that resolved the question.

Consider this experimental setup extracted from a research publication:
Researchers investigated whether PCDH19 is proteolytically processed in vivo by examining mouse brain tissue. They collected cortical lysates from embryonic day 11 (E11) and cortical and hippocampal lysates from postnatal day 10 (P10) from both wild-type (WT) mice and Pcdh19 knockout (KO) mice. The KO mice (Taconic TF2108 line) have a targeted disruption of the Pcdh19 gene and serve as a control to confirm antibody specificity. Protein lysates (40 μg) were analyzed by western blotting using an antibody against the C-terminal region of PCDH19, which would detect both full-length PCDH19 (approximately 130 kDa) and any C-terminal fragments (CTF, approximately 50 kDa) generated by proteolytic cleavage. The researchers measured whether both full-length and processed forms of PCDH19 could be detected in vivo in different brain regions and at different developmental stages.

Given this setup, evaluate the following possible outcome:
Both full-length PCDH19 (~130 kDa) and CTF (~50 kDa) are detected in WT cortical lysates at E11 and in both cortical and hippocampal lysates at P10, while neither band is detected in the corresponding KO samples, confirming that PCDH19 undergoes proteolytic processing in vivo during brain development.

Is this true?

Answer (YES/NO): YES